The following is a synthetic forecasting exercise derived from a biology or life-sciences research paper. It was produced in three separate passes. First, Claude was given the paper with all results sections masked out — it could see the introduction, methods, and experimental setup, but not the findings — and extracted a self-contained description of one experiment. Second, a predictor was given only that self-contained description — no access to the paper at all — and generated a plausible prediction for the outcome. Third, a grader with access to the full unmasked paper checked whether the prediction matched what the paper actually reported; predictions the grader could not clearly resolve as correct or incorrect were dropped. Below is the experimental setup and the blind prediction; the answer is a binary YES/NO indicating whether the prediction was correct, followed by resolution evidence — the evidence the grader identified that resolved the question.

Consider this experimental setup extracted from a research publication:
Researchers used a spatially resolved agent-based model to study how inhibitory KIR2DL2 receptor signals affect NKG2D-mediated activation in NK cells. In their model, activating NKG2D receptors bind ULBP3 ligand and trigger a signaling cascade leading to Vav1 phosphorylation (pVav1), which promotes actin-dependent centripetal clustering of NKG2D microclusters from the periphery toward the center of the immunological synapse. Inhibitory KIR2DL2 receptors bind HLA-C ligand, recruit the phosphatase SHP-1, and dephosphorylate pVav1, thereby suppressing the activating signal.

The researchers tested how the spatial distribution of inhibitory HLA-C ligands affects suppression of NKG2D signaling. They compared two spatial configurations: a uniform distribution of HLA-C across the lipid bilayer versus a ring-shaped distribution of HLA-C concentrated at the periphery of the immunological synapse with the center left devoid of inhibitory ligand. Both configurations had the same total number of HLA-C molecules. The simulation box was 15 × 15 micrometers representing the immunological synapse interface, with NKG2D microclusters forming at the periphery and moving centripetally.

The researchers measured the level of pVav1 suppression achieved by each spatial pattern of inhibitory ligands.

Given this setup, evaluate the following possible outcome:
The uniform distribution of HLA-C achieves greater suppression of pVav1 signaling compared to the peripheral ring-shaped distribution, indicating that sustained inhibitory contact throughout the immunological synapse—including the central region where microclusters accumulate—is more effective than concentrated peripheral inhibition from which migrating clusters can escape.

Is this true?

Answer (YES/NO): NO